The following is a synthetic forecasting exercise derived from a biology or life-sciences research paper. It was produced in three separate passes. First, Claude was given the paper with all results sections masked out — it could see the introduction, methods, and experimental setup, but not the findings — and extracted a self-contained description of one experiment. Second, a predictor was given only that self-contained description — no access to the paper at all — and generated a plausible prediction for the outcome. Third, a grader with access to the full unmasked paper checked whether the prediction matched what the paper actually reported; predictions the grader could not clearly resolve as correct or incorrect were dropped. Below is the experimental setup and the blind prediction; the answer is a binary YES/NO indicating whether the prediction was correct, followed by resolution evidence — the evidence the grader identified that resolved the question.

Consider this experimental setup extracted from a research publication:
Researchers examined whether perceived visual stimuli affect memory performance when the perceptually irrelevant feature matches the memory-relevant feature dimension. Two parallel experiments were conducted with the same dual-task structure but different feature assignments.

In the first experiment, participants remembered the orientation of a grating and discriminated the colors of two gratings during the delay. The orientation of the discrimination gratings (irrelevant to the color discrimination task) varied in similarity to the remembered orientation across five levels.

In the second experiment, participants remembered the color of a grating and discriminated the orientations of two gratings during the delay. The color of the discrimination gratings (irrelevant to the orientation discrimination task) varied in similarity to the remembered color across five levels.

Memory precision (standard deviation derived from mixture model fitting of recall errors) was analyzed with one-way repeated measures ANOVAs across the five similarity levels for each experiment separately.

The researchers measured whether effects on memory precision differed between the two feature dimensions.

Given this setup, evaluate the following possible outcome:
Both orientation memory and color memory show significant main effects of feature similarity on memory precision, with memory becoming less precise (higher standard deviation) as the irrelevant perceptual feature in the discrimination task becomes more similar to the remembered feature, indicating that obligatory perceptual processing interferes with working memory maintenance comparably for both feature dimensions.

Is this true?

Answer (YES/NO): NO